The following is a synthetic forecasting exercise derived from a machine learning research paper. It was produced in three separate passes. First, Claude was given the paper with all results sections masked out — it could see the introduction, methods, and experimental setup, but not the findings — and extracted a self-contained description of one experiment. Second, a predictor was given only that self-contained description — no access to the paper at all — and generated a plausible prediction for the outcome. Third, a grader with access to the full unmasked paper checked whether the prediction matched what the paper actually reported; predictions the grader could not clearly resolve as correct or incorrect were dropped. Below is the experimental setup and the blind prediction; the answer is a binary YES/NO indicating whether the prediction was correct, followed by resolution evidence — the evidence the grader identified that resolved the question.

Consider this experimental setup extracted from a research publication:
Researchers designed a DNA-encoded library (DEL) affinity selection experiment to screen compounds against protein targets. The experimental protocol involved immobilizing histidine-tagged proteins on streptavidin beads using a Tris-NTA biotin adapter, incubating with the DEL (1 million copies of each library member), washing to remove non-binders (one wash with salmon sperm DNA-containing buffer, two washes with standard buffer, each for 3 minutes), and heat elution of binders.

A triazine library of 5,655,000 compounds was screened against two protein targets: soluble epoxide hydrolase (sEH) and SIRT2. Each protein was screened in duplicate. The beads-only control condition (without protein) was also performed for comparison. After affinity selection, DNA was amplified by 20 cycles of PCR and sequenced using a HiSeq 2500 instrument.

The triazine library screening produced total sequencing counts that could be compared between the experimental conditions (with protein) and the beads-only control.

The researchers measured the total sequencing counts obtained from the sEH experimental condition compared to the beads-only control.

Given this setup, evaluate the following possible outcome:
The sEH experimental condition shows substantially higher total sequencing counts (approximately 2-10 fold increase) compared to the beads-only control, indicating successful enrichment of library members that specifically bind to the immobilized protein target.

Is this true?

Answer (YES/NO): NO